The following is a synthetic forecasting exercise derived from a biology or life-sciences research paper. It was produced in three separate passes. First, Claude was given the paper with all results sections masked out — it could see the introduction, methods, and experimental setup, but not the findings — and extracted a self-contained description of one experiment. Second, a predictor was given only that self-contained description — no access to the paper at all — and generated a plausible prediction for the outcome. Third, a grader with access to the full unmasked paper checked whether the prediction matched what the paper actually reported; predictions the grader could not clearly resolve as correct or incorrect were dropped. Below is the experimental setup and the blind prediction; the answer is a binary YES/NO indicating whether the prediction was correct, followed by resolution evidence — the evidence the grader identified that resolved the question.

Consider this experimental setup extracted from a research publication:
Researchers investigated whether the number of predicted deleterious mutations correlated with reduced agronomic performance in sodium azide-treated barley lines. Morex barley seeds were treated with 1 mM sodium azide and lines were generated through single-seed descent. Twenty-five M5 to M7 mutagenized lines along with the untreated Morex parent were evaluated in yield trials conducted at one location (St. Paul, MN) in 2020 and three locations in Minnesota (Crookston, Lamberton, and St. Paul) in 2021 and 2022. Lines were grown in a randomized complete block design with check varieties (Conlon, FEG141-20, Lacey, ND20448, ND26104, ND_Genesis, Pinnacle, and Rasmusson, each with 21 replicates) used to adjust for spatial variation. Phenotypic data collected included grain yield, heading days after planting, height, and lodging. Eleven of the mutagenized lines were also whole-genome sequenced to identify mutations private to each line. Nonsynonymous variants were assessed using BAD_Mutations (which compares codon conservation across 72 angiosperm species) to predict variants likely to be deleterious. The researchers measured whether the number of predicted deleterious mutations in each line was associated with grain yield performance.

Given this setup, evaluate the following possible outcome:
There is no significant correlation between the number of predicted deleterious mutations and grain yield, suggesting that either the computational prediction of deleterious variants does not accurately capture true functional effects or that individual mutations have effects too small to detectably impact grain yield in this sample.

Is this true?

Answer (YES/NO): YES